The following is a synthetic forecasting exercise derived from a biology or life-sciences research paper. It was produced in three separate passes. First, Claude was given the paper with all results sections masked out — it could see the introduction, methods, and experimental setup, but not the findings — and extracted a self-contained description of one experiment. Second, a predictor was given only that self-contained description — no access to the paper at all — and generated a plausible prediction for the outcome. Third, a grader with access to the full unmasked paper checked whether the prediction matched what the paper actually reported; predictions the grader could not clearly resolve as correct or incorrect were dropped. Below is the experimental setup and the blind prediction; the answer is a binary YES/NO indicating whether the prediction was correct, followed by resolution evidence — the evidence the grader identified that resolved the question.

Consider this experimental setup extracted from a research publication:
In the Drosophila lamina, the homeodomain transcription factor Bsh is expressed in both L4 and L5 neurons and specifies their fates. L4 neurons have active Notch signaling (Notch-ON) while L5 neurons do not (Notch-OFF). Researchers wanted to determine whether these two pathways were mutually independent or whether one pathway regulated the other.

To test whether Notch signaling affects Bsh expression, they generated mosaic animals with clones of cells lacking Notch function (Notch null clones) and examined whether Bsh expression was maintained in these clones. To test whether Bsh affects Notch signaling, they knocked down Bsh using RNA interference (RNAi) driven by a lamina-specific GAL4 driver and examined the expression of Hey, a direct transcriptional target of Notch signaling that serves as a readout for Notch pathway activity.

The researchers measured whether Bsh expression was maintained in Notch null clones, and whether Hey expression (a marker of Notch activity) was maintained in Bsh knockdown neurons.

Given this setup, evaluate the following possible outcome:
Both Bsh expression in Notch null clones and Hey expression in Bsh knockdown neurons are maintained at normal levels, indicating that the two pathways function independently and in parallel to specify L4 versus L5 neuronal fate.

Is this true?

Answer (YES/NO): YES